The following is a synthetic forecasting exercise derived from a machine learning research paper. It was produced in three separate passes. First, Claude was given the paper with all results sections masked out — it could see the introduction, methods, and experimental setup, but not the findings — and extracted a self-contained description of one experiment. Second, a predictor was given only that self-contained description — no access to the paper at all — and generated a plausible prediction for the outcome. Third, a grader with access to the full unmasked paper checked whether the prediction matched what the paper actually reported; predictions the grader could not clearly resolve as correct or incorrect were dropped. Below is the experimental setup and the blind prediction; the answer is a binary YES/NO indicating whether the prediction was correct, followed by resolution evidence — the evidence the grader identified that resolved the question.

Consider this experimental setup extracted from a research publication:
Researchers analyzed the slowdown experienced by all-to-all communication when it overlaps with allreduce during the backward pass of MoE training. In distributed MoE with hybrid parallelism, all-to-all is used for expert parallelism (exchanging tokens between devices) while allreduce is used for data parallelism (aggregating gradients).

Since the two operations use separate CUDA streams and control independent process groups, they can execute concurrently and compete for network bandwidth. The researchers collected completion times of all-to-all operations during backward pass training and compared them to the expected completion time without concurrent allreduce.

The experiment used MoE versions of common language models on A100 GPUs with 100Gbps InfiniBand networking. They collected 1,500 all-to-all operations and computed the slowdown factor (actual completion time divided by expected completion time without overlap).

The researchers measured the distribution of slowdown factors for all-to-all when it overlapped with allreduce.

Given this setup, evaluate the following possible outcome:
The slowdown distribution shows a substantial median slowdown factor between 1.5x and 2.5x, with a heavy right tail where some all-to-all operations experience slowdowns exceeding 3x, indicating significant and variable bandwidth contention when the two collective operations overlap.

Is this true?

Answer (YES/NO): YES